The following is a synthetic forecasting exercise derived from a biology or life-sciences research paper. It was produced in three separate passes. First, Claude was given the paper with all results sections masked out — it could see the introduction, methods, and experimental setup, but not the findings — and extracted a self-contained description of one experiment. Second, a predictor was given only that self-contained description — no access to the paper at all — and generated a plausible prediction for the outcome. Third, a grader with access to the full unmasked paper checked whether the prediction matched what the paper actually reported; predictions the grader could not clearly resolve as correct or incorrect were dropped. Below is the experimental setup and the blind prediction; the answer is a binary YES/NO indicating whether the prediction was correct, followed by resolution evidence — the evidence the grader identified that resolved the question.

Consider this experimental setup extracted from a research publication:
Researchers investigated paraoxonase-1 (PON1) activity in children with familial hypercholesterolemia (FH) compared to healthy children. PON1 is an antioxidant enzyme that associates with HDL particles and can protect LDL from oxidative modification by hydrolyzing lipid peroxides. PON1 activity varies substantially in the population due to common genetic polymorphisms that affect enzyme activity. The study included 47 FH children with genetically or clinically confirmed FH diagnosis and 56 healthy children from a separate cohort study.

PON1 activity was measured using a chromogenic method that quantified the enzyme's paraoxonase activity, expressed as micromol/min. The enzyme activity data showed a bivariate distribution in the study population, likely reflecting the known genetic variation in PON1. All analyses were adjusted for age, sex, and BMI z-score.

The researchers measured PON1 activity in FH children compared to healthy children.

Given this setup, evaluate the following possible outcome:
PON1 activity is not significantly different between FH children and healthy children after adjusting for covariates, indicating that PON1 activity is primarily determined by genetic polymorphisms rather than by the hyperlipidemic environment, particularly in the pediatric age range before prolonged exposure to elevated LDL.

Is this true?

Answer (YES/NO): YES